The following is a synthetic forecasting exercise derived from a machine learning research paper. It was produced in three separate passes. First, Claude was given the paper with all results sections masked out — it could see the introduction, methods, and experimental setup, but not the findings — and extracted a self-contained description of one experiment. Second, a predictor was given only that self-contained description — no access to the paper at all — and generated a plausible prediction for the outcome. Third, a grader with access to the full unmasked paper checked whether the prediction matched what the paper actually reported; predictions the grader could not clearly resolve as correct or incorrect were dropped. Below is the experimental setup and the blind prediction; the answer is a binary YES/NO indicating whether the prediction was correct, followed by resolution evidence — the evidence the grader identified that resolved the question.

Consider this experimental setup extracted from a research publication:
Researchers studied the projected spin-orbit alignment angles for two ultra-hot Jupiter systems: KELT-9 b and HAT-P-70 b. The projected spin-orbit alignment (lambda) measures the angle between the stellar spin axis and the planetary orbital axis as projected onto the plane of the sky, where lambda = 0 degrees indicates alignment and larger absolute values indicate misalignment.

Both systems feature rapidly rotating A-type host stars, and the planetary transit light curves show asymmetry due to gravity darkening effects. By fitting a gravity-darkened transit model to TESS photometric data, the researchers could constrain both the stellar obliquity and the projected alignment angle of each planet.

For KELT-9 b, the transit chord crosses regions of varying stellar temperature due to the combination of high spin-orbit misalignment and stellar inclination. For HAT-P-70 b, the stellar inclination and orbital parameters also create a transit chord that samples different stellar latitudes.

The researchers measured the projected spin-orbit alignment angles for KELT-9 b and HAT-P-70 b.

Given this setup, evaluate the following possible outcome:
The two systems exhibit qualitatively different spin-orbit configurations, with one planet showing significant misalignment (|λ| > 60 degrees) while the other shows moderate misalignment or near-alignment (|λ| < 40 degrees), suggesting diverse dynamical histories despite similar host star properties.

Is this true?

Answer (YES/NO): NO